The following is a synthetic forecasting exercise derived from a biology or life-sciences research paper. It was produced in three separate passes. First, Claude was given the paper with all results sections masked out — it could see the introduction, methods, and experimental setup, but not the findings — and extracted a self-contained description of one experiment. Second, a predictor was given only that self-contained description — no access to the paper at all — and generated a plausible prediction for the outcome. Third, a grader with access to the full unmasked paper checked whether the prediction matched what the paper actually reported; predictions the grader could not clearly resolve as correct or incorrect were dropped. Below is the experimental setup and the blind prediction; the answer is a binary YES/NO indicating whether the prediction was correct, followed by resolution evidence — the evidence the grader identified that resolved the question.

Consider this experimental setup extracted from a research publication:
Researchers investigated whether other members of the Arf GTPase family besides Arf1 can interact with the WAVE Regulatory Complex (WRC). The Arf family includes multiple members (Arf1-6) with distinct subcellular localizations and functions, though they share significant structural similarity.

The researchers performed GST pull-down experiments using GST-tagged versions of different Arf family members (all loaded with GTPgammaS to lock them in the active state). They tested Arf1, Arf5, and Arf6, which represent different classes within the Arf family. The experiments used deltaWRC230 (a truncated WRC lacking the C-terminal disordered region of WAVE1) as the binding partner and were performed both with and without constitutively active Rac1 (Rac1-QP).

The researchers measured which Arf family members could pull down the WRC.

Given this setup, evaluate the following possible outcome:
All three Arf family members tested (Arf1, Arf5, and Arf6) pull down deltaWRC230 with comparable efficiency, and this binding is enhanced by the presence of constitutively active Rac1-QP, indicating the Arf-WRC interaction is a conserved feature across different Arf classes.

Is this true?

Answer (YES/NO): YES